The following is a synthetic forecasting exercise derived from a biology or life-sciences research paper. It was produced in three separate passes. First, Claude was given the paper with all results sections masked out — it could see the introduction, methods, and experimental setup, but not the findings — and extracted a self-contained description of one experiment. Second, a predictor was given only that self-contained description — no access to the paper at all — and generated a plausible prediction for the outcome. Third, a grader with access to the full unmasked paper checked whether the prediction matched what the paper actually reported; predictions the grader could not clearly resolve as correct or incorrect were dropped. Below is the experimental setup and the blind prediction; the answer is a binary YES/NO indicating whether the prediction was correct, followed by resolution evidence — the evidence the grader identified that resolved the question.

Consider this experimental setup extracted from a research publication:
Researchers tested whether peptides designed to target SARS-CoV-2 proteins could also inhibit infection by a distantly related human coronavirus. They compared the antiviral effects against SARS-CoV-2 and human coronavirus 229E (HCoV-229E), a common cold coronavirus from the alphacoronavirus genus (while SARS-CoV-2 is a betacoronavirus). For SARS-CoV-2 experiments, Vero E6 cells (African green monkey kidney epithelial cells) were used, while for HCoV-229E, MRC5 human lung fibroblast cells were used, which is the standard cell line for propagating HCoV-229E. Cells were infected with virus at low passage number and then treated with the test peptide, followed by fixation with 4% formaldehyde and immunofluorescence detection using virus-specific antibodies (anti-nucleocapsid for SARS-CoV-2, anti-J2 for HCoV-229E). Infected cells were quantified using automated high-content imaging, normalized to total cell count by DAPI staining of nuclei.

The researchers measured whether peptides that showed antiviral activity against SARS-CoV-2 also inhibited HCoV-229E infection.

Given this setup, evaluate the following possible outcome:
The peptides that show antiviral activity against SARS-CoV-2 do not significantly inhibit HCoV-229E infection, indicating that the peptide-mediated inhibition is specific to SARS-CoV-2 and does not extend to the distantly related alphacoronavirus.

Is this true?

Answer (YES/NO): YES